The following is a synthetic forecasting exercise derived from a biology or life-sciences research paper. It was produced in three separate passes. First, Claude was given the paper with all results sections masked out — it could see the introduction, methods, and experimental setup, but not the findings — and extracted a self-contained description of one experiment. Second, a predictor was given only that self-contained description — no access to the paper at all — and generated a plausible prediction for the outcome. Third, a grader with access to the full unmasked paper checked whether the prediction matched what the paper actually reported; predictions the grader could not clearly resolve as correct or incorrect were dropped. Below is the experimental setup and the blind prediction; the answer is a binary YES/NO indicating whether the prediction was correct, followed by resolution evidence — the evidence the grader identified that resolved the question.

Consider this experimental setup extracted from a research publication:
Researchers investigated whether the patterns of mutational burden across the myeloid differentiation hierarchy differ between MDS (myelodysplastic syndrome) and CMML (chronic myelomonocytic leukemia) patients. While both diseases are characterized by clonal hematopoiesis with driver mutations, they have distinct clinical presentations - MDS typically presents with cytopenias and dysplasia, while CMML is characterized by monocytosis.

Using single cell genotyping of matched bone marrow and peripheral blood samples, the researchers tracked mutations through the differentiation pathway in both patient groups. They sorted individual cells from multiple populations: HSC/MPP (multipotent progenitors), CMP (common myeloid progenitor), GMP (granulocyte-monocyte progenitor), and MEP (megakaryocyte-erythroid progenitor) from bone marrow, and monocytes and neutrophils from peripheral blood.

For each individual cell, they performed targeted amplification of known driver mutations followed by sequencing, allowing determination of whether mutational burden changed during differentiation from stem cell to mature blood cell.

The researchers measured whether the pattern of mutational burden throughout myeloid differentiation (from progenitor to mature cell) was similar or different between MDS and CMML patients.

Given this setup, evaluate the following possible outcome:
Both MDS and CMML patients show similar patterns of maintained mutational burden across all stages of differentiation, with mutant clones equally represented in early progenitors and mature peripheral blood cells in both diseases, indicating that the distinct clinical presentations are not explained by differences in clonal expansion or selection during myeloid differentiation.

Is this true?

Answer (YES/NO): NO